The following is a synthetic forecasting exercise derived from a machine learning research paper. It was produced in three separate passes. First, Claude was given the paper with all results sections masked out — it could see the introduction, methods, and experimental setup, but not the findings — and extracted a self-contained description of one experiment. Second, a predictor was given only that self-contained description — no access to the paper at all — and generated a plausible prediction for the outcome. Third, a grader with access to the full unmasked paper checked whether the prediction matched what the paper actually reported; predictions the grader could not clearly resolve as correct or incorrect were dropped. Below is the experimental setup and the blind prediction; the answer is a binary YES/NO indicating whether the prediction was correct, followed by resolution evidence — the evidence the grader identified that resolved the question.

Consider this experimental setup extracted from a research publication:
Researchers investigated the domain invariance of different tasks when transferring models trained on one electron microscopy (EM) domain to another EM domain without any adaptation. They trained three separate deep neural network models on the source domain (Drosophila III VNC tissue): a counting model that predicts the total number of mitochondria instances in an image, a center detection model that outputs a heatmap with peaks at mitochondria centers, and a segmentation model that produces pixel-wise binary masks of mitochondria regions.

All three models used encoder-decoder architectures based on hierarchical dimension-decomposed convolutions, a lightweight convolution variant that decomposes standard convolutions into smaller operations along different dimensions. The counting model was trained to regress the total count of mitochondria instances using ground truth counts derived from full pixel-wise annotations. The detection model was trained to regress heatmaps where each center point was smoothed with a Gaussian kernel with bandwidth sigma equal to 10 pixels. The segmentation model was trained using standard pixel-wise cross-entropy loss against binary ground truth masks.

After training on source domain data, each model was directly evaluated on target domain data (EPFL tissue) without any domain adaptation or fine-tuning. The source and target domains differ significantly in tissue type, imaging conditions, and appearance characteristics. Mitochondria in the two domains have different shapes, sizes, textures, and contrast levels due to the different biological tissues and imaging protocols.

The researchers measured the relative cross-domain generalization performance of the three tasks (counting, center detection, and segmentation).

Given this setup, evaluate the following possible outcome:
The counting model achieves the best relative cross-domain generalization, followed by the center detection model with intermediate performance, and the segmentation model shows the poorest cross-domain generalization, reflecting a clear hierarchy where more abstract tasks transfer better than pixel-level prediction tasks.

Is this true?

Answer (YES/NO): YES